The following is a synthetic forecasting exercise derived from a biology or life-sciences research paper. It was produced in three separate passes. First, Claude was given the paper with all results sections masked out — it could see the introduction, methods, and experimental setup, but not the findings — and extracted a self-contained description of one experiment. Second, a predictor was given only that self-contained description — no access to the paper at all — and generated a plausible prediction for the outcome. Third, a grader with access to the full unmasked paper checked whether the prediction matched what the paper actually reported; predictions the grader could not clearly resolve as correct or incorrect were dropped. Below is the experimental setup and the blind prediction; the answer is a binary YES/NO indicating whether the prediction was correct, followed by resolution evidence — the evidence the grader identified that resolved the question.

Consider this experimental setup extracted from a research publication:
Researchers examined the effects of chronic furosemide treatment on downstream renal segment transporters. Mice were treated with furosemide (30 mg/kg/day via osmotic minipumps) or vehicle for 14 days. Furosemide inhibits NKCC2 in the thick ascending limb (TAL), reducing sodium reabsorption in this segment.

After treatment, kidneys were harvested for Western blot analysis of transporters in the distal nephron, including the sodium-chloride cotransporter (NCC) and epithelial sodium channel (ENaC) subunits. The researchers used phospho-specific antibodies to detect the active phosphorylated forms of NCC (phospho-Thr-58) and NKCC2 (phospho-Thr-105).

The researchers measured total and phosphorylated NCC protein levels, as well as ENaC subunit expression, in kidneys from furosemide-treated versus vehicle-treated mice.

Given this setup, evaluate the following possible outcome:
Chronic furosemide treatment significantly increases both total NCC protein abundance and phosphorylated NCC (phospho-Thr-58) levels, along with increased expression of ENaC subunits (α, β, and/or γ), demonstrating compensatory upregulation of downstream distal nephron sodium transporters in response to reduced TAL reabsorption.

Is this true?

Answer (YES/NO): YES